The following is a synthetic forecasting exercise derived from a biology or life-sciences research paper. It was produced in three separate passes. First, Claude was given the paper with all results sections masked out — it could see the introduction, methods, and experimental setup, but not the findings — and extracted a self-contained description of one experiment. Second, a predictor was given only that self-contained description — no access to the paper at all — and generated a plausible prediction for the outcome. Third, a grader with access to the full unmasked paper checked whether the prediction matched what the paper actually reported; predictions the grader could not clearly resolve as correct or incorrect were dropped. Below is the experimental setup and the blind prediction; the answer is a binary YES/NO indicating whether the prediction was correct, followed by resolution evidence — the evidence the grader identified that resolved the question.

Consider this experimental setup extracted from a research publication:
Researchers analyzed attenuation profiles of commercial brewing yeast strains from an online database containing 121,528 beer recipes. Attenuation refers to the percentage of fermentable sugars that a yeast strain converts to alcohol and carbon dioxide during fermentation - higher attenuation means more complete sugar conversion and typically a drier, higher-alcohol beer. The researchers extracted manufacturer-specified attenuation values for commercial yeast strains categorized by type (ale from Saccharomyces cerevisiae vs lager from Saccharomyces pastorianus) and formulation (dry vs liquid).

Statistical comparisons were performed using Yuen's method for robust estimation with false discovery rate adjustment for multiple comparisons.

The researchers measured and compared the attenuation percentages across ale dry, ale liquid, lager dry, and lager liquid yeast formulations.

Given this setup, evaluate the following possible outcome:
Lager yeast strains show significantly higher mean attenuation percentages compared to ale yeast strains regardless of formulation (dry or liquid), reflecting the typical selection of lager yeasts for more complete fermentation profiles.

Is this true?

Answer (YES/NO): NO